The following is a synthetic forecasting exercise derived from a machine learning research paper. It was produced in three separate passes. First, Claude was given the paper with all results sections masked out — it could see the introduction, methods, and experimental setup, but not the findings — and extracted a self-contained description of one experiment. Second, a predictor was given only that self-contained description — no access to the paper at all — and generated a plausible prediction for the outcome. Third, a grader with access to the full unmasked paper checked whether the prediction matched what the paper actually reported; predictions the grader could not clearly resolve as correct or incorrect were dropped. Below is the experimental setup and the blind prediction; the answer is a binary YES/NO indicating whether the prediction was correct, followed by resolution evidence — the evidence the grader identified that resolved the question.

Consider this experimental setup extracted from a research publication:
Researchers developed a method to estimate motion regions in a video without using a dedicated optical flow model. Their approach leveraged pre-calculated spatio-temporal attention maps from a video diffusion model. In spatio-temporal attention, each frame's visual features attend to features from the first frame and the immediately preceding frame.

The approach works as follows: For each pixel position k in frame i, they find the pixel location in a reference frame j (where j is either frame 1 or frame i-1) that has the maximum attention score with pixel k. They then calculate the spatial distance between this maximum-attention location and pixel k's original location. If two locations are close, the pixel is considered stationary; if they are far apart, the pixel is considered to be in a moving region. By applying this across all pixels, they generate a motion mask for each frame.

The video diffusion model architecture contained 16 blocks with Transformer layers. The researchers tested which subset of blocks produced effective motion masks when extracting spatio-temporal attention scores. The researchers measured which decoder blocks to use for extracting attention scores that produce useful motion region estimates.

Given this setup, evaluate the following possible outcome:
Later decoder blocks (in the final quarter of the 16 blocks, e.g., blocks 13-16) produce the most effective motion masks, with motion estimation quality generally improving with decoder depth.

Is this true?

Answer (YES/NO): NO